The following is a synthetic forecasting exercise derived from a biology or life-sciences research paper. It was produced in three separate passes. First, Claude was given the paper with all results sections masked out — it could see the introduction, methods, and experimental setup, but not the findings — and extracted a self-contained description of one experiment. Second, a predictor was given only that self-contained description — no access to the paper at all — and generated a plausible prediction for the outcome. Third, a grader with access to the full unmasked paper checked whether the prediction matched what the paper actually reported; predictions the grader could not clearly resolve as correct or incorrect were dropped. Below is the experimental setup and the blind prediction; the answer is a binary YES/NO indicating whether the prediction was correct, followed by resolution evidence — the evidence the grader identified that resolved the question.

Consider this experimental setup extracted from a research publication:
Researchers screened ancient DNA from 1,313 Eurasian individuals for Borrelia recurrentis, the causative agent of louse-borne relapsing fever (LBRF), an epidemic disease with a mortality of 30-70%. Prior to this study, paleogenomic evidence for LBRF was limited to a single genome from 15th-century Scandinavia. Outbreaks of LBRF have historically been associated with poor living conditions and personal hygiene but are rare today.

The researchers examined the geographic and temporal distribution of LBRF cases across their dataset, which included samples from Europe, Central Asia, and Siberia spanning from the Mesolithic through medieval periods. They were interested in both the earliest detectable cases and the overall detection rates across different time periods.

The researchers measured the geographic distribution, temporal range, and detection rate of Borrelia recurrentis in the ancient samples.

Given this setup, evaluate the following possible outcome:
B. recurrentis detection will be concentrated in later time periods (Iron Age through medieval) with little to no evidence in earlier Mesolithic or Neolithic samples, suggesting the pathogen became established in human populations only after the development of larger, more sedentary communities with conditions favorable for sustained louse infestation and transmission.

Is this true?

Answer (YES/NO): NO